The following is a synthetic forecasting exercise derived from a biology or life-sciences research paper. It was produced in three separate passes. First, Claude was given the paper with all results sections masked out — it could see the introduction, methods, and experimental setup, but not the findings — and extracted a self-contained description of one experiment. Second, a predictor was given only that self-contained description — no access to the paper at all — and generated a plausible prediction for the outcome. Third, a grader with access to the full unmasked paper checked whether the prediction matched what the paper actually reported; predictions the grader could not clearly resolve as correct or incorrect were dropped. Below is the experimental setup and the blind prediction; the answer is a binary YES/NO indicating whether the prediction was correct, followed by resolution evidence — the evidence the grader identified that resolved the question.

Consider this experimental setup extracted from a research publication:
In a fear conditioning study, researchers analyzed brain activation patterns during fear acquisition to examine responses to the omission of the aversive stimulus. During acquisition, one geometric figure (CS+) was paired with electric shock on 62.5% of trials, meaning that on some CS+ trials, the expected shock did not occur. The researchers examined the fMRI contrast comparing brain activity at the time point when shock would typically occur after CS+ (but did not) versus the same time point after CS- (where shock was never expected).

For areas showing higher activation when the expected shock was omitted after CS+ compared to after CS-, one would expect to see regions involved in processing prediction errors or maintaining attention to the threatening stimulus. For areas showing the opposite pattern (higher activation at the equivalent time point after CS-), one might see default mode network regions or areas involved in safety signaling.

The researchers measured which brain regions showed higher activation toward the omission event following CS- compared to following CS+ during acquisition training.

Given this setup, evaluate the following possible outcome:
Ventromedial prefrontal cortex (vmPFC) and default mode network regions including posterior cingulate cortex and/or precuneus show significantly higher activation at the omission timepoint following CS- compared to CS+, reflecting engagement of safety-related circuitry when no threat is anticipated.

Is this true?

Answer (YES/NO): YES